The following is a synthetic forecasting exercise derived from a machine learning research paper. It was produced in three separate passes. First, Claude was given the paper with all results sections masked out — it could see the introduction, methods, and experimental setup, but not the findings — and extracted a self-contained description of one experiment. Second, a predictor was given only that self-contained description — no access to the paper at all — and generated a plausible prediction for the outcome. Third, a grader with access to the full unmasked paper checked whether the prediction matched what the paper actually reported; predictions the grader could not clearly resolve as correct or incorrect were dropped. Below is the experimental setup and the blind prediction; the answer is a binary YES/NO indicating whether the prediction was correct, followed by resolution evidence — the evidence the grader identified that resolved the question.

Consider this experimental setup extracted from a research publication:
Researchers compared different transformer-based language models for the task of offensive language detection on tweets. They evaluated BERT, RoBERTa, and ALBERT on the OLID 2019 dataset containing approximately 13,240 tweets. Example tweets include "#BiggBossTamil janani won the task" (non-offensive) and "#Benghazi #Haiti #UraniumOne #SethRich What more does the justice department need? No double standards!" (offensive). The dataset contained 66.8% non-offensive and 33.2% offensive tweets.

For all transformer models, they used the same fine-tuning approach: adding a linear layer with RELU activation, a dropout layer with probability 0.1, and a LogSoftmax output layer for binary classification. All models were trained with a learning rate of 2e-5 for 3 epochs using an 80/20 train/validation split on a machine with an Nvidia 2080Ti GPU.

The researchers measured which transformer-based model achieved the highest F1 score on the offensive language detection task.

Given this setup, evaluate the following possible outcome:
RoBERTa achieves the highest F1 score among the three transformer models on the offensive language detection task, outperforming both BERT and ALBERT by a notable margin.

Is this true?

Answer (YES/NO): YES